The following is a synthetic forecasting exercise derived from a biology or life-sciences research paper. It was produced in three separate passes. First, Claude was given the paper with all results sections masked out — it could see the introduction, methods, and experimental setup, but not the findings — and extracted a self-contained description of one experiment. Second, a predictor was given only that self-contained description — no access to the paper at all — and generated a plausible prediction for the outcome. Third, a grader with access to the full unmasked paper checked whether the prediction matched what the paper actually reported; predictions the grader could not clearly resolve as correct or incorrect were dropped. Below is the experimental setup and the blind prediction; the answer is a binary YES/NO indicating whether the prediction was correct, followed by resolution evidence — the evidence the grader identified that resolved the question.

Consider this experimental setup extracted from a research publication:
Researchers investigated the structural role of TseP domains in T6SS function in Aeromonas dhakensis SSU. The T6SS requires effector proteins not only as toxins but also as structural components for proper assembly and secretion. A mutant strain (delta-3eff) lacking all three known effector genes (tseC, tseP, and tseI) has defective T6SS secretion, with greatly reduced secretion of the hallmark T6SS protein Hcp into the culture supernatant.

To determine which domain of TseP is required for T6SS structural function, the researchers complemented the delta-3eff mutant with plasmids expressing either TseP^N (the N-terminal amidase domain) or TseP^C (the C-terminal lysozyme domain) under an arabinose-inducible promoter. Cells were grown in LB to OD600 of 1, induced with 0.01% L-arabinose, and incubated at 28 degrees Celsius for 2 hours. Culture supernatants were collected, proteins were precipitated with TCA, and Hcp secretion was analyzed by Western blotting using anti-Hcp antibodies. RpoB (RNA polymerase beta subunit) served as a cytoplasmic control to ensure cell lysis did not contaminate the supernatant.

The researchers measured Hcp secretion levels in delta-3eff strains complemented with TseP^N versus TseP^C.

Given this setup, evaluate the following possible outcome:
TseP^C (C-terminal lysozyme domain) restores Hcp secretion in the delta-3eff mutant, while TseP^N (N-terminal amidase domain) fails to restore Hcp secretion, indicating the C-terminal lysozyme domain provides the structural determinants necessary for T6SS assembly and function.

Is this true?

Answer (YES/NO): NO